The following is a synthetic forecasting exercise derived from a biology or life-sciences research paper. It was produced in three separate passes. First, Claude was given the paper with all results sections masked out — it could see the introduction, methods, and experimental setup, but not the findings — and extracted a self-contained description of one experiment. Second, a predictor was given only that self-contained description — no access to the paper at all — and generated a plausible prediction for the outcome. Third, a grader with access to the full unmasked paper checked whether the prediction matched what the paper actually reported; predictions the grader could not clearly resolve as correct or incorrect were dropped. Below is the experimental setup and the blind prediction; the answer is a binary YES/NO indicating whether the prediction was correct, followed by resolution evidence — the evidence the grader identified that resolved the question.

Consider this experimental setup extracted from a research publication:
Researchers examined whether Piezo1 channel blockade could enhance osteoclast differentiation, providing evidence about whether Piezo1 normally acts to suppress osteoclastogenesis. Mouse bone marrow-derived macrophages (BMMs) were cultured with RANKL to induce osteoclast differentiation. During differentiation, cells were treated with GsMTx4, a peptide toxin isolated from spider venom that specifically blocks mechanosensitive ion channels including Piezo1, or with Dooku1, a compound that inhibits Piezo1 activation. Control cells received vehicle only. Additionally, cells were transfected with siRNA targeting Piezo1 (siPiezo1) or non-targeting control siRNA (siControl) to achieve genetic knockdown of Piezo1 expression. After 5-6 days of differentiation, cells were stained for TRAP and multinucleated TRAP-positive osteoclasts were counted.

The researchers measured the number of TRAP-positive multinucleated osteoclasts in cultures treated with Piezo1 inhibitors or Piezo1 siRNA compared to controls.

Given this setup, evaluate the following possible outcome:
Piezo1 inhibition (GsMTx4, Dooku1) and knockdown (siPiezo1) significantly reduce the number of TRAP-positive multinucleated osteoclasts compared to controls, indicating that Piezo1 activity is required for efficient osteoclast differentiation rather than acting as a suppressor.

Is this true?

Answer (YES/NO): NO